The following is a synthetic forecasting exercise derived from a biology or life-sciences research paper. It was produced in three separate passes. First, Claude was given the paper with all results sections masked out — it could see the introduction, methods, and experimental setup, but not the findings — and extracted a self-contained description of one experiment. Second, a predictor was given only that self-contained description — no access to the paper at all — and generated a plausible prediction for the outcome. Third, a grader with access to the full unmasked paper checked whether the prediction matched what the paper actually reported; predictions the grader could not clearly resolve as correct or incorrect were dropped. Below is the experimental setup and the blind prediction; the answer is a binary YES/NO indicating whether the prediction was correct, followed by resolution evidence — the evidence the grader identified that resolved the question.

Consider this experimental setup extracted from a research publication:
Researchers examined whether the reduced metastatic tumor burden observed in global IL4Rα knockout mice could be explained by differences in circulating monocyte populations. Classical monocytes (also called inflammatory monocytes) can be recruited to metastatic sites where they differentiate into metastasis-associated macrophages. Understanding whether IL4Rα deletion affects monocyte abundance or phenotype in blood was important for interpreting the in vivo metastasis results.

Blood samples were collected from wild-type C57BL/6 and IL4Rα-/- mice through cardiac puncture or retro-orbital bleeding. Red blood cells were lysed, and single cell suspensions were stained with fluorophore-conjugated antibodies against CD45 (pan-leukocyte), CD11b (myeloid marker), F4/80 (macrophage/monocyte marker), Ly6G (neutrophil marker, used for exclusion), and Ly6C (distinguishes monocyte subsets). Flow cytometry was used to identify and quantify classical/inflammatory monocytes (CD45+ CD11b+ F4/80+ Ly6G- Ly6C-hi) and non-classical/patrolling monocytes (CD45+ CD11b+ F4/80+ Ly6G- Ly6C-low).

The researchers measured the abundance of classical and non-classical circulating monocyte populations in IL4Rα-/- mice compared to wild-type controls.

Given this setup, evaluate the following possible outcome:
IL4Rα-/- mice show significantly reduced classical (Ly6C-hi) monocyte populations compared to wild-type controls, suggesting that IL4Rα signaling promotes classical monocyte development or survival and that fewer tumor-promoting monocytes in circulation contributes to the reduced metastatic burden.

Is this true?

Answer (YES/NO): NO